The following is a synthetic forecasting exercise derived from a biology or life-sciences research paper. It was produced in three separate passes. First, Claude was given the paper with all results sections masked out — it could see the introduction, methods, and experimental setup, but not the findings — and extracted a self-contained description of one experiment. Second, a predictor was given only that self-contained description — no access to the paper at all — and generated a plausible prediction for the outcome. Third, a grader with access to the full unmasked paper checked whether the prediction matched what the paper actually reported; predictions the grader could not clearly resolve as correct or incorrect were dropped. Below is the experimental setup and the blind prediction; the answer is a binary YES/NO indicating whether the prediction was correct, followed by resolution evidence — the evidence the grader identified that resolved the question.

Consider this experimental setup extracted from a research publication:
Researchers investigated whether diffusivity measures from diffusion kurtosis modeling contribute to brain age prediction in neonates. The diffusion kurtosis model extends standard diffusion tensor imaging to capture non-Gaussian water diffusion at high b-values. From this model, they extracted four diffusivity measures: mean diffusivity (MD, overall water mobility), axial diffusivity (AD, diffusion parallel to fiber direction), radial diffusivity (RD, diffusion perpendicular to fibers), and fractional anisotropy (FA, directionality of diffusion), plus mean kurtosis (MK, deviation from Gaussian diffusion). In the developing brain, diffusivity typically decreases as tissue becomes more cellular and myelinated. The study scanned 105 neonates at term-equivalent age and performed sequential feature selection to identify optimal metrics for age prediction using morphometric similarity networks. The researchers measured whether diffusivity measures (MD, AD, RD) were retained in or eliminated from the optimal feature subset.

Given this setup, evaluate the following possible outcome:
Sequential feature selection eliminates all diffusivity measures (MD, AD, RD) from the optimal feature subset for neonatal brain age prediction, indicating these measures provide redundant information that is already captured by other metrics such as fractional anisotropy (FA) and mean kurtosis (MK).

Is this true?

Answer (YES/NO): NO